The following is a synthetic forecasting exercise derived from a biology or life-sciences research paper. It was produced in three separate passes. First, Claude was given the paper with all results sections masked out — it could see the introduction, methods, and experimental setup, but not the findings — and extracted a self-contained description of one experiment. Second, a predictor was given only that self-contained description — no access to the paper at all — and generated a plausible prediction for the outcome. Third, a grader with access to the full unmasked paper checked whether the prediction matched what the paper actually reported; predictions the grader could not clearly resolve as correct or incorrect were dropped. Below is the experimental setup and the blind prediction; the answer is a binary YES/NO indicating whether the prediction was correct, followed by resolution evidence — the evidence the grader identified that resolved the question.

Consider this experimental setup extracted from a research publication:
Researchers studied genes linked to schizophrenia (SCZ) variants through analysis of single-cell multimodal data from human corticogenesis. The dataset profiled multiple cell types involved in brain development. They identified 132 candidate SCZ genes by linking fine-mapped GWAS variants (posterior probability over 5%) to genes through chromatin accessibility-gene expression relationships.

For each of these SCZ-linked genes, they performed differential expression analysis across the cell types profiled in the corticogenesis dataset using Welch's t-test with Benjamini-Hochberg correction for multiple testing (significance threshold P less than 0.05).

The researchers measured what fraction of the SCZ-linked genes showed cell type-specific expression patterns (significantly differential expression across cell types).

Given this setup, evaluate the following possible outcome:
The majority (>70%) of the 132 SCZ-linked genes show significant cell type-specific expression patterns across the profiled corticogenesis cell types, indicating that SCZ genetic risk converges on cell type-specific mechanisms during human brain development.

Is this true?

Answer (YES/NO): YES